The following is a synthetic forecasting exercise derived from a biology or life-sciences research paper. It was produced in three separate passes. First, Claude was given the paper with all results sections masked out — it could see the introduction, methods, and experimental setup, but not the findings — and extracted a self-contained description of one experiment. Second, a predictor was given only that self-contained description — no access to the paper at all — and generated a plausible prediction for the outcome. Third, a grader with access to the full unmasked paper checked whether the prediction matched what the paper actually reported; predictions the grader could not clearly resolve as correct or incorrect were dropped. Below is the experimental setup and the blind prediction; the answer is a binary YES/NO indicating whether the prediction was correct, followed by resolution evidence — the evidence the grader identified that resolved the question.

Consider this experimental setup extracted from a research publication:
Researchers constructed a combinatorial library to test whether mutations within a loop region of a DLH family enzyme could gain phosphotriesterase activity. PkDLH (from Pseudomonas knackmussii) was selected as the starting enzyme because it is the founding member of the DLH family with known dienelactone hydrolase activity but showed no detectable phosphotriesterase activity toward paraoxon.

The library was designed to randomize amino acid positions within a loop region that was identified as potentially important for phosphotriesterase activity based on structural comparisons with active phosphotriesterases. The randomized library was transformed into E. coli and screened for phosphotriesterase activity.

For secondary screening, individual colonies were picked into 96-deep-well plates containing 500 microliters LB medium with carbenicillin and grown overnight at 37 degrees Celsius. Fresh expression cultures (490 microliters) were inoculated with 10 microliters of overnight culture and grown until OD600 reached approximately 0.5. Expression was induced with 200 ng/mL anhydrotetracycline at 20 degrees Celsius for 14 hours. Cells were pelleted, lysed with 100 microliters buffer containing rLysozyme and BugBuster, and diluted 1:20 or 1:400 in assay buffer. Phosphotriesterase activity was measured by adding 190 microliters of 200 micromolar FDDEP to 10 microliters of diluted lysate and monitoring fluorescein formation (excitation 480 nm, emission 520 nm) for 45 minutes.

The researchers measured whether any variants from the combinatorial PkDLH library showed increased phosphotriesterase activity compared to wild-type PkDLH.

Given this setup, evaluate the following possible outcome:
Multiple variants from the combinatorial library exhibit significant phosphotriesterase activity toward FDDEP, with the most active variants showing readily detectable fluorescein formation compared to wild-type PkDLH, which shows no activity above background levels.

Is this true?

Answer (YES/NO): NO